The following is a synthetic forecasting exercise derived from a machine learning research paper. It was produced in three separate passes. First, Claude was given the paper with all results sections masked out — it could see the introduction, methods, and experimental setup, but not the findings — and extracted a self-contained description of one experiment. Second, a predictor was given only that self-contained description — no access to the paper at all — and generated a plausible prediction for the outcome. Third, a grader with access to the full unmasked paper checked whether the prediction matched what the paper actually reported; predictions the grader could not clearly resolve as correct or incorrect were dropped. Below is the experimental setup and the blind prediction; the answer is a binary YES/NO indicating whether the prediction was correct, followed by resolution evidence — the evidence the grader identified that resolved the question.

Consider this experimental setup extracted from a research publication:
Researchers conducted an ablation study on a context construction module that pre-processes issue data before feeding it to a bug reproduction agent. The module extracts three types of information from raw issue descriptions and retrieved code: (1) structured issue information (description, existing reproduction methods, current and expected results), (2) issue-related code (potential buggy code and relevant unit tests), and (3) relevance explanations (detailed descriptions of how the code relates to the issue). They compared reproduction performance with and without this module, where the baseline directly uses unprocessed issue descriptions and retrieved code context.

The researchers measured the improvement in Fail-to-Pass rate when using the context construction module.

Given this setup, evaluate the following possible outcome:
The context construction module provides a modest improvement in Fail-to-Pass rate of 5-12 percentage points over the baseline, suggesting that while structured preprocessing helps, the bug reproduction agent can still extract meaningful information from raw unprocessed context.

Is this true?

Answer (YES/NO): NO